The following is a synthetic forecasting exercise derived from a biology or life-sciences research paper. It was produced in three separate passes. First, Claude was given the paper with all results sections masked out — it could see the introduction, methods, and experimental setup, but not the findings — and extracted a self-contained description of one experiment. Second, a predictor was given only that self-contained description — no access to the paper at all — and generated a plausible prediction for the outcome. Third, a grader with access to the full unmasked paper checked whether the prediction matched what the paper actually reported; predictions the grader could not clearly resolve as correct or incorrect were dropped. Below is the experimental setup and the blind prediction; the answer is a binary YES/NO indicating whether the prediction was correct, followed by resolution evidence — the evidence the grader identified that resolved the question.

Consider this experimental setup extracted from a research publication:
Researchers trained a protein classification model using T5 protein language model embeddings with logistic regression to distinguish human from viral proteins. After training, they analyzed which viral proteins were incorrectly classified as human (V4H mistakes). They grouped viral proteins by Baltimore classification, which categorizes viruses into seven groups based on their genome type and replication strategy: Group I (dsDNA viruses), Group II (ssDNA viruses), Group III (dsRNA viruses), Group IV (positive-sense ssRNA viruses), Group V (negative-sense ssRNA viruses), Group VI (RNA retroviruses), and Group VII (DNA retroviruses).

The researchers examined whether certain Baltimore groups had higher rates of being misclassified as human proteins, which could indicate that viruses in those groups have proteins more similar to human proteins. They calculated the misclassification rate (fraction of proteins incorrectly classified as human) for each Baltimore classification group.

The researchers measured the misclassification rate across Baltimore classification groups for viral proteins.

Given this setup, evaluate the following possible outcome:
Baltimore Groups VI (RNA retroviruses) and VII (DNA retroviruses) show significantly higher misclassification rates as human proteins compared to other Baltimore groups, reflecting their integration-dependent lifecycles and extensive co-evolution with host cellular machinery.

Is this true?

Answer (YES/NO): YES